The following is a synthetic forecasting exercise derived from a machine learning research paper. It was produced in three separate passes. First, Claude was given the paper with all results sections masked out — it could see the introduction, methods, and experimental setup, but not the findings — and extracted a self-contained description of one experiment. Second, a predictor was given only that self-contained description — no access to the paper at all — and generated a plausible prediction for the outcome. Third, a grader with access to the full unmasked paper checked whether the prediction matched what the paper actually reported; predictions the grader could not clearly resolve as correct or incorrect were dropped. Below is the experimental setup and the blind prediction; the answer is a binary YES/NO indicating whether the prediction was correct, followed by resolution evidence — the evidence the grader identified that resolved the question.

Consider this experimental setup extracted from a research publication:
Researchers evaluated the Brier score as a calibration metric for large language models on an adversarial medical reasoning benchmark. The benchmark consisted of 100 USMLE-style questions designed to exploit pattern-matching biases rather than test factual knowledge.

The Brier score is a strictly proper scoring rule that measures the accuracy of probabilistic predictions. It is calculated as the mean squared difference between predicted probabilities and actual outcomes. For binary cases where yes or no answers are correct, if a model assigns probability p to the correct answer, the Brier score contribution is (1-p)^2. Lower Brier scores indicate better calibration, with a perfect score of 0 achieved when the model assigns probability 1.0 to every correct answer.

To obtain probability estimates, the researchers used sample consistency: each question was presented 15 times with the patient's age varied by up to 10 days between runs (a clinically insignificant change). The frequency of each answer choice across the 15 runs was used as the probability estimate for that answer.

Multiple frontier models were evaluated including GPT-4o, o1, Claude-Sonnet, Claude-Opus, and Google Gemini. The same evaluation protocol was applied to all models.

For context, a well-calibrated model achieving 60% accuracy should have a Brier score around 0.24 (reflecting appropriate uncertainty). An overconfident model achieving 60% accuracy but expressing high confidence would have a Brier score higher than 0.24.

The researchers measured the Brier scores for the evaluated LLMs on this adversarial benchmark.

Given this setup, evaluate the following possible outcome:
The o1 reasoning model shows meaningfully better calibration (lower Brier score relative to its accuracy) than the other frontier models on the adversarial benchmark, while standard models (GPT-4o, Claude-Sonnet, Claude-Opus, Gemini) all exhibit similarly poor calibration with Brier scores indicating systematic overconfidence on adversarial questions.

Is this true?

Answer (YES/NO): NO